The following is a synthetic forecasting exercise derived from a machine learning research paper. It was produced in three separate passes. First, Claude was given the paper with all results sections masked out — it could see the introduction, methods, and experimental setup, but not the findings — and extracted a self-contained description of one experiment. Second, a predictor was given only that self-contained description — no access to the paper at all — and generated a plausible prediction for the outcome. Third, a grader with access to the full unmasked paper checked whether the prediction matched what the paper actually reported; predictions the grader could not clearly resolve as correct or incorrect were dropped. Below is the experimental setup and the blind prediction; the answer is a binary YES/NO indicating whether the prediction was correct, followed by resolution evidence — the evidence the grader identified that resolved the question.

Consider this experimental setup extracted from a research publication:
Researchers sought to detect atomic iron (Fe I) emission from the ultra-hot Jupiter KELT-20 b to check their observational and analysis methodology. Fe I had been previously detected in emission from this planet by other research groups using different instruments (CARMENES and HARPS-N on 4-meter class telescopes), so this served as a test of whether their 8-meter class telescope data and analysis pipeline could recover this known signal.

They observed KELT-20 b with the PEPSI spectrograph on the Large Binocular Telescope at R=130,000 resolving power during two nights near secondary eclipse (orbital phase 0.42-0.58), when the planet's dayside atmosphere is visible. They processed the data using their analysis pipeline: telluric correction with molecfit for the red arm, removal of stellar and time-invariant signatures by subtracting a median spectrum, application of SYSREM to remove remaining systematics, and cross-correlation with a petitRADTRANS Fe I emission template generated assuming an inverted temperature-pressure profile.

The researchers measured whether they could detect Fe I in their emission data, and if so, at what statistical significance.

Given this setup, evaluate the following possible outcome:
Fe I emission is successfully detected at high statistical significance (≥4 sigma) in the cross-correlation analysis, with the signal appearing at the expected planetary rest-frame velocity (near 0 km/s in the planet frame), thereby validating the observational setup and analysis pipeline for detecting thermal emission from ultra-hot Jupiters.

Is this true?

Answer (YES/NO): YES